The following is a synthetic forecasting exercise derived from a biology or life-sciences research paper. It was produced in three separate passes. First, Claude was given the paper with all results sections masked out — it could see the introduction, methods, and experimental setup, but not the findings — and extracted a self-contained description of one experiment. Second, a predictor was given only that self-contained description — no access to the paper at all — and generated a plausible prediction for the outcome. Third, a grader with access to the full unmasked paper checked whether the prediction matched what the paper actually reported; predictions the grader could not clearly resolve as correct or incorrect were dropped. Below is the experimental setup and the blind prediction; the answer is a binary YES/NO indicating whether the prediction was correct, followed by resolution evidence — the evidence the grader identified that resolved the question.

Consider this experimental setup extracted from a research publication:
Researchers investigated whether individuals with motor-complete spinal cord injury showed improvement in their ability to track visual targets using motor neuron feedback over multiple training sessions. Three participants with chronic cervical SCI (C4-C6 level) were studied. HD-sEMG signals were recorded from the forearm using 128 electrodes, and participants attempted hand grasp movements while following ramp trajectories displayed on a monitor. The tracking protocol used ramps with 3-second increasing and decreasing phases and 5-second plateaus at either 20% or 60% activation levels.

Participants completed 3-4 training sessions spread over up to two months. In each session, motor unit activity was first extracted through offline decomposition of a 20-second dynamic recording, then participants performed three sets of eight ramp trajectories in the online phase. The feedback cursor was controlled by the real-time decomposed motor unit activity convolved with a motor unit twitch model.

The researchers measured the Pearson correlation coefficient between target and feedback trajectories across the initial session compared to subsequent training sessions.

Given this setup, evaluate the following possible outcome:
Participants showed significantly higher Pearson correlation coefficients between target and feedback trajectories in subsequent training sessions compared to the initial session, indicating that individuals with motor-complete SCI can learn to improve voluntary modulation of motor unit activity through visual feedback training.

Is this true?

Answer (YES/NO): YES